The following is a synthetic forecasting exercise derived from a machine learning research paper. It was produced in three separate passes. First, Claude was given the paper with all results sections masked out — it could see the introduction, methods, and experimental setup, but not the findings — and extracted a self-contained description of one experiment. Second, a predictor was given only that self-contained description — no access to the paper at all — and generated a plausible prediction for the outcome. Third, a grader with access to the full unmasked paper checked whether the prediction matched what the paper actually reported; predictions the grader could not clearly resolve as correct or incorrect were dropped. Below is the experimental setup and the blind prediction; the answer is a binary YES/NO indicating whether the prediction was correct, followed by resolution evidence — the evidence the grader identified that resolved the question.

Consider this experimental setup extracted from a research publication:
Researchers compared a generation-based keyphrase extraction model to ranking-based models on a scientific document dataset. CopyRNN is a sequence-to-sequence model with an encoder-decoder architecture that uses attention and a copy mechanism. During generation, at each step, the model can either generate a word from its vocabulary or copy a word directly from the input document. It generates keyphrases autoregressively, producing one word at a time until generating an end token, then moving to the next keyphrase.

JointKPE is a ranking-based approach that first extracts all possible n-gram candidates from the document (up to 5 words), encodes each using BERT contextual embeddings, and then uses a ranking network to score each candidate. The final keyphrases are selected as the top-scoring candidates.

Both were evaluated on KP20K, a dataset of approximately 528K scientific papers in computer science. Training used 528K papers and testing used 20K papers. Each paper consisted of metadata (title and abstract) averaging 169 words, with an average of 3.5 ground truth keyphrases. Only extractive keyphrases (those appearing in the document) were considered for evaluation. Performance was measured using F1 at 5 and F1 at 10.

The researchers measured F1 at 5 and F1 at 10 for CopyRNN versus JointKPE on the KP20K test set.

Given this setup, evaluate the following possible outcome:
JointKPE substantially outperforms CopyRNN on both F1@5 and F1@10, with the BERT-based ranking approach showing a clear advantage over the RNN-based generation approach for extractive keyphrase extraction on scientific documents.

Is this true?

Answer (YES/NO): YES